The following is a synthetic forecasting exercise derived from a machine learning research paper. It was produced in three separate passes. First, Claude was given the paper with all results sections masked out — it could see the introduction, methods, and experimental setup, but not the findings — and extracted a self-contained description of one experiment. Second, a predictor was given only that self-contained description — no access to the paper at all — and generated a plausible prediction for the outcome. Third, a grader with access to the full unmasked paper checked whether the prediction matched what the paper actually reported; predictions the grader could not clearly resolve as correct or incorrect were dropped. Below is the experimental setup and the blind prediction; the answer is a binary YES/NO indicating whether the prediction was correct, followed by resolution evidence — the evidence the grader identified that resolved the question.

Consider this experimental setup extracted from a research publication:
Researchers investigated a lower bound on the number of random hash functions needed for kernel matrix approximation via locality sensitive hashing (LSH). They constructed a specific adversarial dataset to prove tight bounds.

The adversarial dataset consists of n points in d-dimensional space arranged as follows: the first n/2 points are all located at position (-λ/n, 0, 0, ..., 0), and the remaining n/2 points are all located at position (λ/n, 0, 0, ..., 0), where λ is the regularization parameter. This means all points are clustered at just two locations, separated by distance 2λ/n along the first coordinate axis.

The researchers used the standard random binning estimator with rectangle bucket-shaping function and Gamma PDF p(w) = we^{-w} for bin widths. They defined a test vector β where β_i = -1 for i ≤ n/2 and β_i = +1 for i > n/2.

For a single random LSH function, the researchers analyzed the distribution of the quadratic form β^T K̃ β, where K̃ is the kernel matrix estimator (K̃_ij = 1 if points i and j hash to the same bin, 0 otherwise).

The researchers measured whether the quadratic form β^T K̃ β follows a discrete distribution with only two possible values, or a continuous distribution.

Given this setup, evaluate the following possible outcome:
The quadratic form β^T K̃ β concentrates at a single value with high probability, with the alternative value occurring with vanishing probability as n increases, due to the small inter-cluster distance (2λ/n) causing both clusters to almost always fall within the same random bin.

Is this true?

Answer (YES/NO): YES